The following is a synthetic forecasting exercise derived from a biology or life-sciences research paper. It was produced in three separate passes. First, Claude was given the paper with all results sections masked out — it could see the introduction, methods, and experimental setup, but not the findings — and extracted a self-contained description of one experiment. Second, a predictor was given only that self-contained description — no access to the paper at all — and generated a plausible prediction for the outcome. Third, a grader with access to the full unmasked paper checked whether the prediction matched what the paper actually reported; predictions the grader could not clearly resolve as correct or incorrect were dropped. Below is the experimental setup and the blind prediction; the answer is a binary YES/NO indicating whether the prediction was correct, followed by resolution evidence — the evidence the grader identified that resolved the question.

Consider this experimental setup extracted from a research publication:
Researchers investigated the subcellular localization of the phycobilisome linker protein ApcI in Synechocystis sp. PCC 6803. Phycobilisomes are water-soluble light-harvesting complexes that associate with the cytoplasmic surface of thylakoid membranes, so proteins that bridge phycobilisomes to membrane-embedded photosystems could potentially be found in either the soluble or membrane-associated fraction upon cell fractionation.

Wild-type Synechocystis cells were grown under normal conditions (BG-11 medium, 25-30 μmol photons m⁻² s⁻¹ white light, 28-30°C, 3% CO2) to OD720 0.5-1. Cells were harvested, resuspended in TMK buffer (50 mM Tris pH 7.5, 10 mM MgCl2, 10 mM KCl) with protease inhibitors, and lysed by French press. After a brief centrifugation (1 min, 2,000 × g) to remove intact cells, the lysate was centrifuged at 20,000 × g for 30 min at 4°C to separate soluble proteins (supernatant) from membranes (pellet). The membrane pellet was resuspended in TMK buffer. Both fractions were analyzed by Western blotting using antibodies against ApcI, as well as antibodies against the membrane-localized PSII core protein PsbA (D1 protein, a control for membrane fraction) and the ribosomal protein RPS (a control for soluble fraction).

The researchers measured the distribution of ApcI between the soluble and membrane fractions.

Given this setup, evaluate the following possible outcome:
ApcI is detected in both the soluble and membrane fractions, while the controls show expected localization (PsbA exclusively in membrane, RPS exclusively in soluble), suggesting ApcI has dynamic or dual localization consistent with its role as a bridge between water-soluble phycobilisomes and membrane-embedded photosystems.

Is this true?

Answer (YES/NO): YES